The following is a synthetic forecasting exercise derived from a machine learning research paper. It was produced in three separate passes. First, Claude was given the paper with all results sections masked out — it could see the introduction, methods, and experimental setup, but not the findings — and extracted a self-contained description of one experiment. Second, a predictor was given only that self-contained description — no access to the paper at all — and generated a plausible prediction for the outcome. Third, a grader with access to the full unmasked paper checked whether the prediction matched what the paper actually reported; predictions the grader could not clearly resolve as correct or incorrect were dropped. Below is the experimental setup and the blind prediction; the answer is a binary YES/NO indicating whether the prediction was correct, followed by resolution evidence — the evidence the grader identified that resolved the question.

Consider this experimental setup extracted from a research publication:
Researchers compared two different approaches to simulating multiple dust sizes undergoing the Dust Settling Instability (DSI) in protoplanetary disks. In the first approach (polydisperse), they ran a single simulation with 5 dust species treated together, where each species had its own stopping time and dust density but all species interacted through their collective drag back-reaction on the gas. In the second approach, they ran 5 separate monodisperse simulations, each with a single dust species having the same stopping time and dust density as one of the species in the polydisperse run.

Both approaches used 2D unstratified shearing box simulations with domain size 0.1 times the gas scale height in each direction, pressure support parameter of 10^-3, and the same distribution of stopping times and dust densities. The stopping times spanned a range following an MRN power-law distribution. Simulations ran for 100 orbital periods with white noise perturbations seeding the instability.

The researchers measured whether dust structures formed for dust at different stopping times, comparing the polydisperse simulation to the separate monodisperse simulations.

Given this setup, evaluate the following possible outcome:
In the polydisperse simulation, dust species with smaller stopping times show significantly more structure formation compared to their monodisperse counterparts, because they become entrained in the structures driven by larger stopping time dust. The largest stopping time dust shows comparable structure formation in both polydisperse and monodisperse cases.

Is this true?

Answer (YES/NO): YES